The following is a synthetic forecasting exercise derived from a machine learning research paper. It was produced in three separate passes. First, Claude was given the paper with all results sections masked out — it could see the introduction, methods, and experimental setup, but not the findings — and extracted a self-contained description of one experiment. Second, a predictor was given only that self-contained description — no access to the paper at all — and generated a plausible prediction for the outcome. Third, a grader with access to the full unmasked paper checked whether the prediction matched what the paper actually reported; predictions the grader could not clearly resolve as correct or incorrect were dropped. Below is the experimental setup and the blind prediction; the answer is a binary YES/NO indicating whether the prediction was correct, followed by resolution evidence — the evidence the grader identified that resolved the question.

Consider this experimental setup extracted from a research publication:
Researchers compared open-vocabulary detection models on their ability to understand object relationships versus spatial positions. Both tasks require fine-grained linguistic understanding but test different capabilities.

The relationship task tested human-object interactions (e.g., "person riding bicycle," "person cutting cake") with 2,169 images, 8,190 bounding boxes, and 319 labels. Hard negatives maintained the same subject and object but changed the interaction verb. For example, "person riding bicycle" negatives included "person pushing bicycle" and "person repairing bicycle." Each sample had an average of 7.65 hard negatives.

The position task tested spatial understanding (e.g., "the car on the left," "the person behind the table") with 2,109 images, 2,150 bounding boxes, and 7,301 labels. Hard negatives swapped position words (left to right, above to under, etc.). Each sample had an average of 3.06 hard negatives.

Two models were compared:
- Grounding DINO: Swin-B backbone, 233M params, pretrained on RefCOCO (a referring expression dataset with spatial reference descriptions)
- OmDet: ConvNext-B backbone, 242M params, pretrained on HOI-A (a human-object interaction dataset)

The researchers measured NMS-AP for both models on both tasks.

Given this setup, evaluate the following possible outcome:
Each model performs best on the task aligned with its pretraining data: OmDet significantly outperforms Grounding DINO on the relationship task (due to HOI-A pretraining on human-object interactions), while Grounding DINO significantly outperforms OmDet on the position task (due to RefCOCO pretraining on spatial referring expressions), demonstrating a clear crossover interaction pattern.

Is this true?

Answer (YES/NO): YES